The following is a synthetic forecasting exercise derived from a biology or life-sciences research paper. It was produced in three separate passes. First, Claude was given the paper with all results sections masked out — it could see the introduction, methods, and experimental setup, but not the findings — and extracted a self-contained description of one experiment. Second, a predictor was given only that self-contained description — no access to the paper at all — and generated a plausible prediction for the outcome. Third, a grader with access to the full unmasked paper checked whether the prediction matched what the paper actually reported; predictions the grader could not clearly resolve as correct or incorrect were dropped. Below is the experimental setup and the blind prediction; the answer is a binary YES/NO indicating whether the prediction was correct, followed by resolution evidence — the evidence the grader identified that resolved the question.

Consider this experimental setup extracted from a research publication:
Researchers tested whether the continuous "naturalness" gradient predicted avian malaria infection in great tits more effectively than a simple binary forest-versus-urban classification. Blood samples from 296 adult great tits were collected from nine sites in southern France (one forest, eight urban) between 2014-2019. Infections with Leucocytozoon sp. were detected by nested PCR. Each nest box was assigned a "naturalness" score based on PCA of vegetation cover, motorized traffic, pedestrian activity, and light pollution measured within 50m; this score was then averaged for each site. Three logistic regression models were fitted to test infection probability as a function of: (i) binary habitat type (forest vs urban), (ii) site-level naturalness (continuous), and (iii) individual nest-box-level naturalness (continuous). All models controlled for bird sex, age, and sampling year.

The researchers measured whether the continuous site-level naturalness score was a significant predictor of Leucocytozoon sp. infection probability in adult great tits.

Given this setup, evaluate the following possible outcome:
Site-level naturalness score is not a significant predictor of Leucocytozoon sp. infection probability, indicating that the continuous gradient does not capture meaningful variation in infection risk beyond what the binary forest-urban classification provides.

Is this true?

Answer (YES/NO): YES